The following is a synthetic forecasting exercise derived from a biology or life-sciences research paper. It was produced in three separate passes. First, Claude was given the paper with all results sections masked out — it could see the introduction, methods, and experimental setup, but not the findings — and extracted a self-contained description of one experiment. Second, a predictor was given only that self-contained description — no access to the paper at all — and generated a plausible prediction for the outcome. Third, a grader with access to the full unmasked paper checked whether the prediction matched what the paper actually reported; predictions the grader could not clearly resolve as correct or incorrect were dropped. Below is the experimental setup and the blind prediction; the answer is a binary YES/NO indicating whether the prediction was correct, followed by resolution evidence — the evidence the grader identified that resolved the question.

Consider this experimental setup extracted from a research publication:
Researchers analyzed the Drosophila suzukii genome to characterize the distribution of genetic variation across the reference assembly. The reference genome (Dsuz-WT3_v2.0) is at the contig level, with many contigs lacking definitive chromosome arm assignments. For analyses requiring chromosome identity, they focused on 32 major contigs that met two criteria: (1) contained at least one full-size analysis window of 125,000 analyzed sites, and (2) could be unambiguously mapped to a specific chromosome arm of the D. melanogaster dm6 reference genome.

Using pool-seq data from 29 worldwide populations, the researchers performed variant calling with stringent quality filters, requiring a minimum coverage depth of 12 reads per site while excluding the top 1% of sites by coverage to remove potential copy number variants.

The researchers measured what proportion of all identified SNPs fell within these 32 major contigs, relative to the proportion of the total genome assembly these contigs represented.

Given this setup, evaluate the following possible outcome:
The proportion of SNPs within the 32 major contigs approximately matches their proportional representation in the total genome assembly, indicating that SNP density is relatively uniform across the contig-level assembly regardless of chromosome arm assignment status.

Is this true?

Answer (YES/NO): NO